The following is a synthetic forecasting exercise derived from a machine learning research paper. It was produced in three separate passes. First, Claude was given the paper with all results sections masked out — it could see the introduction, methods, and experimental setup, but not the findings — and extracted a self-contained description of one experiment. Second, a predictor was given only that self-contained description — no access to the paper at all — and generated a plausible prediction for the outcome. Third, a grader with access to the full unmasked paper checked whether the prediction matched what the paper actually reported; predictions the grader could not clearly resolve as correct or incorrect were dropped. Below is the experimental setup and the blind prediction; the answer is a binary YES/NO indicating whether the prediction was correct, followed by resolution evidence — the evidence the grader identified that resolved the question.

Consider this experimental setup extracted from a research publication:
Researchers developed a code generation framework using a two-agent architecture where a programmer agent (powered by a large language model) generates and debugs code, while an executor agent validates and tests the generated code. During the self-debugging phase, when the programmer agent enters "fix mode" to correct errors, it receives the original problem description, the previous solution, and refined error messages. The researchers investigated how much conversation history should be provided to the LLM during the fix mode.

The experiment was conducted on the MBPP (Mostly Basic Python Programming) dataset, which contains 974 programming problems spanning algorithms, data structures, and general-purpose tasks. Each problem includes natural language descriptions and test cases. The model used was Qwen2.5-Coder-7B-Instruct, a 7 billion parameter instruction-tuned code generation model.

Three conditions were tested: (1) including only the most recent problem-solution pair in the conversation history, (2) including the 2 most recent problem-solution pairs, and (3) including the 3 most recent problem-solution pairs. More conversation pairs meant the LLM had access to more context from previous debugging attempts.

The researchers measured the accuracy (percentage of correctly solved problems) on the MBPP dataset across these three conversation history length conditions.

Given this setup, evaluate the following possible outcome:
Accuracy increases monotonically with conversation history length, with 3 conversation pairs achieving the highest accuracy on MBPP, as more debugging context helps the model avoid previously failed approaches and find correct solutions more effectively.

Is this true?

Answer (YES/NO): NO